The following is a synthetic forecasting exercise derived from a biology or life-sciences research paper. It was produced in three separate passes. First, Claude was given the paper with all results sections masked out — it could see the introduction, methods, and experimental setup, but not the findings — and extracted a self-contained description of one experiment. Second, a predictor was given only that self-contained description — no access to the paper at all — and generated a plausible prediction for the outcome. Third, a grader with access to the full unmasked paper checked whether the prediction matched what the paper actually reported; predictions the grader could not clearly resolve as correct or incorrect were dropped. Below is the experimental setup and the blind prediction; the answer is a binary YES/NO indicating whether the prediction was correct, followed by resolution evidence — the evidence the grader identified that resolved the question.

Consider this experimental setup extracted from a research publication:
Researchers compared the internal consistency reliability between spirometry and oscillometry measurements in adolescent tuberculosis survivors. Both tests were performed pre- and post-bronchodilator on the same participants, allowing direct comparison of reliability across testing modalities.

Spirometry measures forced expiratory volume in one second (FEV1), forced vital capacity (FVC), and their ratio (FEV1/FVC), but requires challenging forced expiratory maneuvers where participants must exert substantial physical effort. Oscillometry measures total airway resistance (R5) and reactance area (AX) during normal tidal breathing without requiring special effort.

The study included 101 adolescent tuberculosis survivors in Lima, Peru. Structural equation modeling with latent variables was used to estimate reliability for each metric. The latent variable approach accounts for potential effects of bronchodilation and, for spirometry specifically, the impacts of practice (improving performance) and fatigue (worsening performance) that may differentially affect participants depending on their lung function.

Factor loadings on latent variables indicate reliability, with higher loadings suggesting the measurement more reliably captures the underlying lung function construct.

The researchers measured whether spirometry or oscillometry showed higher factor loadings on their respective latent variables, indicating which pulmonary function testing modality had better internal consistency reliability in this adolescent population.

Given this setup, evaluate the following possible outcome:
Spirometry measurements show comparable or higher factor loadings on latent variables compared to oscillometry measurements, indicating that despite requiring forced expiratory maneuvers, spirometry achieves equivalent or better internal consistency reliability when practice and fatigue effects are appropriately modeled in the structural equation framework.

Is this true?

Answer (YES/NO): NO